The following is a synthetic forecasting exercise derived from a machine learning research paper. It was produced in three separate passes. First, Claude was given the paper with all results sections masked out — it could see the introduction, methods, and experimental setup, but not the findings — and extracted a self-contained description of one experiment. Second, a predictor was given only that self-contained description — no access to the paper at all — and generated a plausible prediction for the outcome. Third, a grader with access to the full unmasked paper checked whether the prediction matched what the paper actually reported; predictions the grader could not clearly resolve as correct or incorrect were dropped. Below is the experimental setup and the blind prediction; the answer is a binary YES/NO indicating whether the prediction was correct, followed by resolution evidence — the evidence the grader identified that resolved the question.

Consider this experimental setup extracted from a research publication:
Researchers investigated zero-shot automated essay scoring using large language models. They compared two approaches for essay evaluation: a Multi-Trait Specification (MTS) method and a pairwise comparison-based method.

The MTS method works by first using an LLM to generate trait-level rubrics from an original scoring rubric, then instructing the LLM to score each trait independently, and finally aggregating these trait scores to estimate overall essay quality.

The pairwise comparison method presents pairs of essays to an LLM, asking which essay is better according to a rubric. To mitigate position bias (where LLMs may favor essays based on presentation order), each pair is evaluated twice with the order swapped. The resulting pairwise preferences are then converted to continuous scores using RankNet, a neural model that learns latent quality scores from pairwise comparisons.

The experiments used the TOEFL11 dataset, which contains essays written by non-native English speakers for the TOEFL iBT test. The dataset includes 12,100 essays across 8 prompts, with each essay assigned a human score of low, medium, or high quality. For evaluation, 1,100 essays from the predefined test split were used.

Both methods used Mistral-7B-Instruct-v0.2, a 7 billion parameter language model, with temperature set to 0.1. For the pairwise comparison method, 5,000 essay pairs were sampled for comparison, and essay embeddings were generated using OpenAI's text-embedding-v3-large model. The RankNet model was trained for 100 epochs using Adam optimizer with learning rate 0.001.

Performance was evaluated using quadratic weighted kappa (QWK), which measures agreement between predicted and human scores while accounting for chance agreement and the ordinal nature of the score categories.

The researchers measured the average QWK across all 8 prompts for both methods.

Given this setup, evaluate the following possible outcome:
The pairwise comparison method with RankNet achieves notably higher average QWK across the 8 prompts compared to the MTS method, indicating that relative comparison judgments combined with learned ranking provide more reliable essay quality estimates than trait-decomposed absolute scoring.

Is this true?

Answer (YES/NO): NO